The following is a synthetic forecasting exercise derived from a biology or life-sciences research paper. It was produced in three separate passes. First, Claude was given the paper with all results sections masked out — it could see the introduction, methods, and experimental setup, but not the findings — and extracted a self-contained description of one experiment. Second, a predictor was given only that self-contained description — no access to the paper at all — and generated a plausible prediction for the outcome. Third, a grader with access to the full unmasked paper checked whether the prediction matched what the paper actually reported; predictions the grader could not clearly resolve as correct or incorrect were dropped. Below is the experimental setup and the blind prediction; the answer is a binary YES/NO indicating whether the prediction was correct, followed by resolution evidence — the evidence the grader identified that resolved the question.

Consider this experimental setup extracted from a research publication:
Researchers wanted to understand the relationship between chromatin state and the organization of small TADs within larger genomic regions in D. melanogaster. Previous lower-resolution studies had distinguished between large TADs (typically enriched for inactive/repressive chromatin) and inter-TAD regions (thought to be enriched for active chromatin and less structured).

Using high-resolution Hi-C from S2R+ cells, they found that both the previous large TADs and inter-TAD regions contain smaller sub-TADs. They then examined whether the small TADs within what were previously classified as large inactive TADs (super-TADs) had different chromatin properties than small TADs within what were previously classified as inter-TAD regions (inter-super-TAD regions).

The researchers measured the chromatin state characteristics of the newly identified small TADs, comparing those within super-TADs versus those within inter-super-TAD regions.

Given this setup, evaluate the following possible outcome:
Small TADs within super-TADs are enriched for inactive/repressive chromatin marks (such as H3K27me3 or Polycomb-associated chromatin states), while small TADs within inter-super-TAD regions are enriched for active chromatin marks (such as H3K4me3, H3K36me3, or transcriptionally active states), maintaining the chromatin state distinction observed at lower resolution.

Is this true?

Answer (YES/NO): YES